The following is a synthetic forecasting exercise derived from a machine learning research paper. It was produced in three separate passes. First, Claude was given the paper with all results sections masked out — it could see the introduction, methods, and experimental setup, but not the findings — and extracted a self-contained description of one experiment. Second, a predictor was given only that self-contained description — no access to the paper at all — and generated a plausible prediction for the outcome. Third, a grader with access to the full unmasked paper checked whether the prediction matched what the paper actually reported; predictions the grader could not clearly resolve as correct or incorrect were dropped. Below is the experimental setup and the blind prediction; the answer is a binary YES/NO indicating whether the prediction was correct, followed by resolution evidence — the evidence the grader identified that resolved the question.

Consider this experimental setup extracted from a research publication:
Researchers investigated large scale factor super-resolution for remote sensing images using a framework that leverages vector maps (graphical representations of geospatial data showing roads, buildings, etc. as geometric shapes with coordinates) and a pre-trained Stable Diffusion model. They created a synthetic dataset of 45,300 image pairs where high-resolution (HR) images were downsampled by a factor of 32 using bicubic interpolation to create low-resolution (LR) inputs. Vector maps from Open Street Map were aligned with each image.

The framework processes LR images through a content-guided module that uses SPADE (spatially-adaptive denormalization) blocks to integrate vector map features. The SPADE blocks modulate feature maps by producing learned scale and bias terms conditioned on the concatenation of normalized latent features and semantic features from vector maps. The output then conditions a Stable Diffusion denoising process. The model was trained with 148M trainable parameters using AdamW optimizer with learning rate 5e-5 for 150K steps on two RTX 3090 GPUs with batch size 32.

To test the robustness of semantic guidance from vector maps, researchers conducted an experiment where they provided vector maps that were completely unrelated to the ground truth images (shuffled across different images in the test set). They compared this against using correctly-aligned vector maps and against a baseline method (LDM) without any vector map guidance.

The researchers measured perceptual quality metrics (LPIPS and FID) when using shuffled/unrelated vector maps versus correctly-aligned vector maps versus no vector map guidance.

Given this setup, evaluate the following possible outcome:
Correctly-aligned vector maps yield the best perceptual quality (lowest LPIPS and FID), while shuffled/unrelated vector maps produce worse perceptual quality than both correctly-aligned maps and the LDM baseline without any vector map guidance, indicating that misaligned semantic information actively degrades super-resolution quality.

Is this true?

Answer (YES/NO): NO